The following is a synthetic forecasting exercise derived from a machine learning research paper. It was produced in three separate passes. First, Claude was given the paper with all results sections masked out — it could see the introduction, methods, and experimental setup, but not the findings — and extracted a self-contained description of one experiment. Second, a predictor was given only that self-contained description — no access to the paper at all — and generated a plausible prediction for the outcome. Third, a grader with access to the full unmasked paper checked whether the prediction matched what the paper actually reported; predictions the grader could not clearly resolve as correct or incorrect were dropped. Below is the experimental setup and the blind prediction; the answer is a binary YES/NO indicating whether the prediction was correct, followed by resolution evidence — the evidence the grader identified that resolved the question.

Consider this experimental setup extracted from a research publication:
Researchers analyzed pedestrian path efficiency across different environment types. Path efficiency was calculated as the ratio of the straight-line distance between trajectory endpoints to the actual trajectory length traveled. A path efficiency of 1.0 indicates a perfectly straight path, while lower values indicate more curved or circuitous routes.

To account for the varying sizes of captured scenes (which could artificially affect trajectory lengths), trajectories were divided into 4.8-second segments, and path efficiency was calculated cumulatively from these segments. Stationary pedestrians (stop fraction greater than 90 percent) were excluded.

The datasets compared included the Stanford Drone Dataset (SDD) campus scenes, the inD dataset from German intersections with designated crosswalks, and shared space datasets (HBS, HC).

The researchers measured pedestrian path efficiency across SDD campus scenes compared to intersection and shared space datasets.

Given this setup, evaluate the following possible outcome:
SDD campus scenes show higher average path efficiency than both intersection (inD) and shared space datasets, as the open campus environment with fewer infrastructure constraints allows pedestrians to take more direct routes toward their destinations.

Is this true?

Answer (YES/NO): NO